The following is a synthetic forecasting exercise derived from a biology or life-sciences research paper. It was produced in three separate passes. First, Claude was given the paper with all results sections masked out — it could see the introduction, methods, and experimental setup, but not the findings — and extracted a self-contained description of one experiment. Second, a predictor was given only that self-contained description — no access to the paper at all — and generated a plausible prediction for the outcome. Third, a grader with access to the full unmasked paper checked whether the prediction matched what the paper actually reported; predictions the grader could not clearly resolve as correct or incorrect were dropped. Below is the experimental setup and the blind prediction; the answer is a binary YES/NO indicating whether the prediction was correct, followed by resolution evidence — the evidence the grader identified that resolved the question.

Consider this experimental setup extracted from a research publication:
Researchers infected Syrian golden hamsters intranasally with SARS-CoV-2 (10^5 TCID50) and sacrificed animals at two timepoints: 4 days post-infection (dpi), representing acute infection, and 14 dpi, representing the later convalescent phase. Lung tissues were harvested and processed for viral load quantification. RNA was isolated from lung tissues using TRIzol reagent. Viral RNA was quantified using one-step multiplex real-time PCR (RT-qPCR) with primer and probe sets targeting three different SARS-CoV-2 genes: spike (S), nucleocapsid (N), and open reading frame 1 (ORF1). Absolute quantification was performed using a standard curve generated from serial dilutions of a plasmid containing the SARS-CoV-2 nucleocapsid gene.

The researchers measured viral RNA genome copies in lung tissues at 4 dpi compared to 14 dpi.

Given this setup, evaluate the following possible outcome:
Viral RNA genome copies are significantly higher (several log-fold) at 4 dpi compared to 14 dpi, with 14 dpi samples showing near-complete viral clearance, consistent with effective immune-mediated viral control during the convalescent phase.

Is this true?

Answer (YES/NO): NO